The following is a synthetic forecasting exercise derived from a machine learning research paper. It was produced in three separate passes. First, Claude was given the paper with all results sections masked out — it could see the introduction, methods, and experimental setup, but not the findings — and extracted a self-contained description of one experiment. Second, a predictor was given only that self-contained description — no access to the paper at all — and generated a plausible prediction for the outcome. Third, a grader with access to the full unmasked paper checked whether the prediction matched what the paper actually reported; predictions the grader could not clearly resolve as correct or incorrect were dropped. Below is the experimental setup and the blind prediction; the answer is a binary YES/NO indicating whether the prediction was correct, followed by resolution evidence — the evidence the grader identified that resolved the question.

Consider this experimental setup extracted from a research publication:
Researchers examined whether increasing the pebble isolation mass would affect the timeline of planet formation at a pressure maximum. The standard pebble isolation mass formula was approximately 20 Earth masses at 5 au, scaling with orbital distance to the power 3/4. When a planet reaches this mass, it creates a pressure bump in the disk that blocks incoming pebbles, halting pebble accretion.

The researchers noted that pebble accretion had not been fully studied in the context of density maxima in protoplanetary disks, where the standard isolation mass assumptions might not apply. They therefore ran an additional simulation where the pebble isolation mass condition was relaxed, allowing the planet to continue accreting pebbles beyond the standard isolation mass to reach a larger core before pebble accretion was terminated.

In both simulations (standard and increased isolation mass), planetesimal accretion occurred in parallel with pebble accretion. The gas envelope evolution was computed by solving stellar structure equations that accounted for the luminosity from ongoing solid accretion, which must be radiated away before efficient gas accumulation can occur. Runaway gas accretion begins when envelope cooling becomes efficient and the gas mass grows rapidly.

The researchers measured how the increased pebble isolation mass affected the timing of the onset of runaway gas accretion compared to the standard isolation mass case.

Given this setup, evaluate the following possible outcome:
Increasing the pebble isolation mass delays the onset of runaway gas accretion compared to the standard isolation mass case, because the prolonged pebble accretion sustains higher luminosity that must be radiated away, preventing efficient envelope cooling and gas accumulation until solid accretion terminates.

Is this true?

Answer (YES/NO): NO